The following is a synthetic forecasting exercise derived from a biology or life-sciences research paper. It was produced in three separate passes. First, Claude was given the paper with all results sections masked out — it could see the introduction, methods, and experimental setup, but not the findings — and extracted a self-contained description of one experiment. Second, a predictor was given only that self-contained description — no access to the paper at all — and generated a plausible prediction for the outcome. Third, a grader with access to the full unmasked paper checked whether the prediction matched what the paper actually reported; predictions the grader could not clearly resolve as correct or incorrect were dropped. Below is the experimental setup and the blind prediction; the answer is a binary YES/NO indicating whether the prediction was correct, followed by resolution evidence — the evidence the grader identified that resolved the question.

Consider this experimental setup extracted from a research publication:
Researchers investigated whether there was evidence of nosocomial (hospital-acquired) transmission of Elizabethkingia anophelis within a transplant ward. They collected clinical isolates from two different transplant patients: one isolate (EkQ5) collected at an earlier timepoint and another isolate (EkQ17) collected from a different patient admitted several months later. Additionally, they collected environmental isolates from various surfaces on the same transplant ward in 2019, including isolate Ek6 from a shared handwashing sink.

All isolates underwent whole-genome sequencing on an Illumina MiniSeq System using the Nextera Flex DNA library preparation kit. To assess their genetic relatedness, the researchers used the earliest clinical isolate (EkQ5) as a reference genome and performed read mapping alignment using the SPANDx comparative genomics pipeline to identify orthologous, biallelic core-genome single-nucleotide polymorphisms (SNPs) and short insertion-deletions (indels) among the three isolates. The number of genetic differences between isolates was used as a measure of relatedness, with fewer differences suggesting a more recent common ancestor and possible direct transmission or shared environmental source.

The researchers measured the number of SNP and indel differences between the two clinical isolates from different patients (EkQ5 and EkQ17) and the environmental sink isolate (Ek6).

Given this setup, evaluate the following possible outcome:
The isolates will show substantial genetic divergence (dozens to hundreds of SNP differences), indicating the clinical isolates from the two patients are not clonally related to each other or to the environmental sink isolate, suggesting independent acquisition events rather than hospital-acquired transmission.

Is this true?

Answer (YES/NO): NO